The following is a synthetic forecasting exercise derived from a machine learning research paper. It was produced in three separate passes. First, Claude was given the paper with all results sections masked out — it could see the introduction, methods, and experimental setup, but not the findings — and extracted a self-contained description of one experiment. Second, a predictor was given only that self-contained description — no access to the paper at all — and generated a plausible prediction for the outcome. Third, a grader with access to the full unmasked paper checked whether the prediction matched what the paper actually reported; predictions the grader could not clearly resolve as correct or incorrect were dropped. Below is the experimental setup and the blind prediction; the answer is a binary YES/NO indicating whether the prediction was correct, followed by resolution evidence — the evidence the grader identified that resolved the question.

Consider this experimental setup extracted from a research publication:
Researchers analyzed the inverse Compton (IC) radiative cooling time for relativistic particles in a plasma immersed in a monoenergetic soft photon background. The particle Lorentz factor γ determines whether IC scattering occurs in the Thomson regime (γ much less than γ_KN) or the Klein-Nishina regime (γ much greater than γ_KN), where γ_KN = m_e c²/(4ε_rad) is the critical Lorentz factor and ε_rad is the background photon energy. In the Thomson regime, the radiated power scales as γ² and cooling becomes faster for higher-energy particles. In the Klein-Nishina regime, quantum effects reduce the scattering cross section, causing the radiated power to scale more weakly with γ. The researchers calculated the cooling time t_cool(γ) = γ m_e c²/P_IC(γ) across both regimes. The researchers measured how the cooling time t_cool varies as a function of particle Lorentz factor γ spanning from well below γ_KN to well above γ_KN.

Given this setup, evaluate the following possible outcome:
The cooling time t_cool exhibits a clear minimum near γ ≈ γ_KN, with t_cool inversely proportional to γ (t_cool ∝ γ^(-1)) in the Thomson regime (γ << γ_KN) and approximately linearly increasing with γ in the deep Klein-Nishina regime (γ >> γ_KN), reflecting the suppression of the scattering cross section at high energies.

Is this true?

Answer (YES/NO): NO